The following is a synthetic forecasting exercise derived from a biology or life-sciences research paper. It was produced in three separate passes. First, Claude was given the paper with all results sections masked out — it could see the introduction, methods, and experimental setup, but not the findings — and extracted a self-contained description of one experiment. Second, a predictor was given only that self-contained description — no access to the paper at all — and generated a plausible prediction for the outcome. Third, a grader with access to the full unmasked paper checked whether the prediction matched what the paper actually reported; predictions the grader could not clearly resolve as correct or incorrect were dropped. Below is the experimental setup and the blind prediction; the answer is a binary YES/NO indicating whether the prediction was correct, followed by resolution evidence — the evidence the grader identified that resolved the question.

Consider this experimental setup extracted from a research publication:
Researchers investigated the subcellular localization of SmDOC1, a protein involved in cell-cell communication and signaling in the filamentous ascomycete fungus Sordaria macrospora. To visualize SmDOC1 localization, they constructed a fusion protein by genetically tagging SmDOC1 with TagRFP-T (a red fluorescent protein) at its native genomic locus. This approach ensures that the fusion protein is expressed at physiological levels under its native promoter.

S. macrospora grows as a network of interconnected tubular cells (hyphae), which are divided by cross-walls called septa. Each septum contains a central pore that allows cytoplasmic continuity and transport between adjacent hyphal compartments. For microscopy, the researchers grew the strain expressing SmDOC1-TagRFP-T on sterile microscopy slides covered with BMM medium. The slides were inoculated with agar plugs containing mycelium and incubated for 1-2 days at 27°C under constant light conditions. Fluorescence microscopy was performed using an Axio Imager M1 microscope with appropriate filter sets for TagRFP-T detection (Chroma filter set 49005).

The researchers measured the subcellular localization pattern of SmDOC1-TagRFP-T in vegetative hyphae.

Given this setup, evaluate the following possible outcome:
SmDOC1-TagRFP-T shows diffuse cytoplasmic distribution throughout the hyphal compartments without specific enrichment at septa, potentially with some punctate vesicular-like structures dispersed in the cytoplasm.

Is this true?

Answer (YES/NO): NO